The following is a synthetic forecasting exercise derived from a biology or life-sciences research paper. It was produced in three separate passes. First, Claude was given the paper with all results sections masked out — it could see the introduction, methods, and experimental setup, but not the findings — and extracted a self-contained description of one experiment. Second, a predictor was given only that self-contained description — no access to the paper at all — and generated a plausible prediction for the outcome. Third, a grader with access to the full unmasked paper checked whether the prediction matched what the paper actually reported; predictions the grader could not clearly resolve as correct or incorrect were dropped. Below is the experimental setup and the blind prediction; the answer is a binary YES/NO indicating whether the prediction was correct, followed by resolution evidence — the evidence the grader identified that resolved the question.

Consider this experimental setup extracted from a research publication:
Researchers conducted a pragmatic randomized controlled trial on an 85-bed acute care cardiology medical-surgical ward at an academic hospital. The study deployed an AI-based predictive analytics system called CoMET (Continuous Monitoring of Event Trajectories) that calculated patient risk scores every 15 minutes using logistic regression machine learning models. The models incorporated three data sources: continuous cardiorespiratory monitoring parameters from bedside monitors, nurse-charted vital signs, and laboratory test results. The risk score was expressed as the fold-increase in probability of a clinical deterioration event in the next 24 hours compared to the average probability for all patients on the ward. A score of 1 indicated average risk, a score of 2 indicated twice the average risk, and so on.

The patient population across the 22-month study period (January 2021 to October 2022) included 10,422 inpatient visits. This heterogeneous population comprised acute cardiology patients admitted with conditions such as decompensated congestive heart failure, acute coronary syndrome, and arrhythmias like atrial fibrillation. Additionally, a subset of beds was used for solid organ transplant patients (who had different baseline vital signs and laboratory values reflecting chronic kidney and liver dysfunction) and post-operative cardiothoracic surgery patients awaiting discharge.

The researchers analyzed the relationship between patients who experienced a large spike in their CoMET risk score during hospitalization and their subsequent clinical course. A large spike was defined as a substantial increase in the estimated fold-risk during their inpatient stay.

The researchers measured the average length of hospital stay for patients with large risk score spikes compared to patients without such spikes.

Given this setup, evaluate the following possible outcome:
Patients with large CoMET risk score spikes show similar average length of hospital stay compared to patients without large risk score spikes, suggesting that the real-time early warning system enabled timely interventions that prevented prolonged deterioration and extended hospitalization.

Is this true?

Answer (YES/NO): NO